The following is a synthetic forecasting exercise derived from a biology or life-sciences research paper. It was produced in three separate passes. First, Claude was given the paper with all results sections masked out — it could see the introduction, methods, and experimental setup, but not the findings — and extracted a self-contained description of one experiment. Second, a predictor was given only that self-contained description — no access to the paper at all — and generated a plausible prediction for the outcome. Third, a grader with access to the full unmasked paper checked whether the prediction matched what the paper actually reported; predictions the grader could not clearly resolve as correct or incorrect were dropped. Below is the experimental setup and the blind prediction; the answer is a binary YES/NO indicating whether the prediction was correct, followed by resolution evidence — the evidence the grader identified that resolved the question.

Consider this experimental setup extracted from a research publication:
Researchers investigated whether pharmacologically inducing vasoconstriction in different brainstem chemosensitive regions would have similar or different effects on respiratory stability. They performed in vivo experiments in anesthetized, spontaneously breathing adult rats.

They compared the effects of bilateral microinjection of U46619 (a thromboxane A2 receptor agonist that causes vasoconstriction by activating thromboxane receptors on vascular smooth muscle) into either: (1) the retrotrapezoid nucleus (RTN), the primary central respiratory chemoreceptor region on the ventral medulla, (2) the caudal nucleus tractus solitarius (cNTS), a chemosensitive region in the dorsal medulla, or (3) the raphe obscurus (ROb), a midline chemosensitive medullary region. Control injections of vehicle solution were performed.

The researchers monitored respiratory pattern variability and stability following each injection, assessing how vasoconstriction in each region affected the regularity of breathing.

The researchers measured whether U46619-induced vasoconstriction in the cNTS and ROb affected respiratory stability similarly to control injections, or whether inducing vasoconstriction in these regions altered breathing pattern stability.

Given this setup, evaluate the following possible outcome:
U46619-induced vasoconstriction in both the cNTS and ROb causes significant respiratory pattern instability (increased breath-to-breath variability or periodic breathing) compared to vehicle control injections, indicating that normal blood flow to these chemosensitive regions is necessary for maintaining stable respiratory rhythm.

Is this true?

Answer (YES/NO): NO